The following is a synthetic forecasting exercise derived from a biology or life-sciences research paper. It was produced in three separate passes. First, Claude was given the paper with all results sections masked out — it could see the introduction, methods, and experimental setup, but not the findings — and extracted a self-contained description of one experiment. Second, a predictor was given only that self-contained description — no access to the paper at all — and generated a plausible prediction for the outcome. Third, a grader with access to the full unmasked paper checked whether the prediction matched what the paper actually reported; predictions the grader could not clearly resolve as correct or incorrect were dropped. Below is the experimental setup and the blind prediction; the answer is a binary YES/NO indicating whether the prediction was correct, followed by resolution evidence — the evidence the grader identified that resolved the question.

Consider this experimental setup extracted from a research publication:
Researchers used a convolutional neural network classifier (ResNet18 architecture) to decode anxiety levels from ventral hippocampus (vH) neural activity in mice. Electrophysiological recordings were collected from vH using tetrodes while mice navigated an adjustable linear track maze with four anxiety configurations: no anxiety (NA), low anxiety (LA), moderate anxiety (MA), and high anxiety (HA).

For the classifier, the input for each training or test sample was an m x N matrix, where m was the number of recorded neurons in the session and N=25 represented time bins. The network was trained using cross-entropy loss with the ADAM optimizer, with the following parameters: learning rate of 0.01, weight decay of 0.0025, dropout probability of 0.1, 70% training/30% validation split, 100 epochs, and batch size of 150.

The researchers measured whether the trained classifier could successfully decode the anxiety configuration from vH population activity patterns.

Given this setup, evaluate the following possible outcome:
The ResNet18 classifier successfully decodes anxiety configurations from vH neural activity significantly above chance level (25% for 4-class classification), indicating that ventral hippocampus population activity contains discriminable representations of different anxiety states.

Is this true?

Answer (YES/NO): NO